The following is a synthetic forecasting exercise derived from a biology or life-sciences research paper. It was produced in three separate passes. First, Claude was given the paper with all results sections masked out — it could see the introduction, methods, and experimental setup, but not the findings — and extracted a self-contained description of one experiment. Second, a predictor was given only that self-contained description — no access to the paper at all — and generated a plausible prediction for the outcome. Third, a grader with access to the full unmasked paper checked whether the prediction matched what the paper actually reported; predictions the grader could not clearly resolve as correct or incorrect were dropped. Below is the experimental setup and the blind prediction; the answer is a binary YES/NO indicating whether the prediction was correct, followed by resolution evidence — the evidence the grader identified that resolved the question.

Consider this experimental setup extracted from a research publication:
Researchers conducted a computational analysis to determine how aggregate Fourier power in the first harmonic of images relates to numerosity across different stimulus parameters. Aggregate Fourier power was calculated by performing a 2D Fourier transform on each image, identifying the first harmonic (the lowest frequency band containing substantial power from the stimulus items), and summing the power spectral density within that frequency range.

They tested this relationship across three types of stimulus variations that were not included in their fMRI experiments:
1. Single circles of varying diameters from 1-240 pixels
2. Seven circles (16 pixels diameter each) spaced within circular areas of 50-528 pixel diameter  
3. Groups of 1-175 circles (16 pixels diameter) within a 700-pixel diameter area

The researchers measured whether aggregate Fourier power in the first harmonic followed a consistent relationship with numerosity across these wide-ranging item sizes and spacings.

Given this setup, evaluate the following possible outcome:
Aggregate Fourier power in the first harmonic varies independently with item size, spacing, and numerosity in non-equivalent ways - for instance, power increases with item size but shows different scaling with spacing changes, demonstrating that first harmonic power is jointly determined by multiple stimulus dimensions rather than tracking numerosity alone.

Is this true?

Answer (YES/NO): NO